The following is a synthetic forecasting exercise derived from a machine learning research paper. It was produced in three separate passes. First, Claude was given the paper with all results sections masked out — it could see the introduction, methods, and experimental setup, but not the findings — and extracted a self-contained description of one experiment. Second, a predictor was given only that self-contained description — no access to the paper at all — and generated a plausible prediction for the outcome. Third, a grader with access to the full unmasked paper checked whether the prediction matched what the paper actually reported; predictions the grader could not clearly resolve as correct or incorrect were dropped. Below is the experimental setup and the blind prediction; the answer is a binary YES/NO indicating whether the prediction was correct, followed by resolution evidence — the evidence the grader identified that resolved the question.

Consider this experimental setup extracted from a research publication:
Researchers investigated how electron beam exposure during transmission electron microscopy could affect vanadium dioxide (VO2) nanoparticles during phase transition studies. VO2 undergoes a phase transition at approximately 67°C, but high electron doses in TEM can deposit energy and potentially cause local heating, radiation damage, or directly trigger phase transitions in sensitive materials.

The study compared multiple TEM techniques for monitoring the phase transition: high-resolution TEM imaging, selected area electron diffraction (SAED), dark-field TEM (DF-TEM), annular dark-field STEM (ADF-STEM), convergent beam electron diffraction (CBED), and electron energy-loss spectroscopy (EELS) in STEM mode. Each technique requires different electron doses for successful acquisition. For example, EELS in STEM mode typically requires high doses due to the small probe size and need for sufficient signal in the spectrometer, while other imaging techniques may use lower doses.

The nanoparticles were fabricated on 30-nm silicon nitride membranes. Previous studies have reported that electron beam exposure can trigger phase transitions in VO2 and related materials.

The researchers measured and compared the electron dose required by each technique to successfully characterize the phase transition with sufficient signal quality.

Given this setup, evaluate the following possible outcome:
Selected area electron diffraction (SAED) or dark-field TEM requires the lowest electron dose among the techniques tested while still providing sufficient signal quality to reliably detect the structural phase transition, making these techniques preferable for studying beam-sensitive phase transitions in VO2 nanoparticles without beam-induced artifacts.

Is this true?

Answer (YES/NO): NO